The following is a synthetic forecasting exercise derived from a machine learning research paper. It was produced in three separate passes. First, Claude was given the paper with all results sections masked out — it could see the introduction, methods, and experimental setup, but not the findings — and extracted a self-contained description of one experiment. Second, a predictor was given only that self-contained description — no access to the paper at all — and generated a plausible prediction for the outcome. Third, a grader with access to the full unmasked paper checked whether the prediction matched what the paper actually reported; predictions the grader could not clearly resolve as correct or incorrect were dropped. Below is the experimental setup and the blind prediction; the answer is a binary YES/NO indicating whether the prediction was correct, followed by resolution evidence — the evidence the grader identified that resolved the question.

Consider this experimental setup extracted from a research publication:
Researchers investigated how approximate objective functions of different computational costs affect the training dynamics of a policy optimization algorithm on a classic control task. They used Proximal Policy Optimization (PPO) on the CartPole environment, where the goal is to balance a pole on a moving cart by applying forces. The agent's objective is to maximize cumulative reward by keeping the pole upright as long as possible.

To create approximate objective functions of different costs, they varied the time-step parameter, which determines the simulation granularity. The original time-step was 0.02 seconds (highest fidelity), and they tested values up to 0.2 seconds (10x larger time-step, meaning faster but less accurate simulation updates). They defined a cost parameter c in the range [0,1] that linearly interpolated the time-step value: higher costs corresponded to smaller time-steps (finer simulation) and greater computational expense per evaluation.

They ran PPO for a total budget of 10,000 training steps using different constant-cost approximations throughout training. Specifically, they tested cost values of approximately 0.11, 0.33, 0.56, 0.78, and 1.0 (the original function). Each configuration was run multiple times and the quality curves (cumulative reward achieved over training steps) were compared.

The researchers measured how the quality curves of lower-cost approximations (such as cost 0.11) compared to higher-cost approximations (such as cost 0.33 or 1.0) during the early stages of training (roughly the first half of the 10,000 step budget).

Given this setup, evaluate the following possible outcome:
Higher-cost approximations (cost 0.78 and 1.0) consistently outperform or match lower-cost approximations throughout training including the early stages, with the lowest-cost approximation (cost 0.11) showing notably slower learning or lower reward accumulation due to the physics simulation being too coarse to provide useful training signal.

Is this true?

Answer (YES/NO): NO